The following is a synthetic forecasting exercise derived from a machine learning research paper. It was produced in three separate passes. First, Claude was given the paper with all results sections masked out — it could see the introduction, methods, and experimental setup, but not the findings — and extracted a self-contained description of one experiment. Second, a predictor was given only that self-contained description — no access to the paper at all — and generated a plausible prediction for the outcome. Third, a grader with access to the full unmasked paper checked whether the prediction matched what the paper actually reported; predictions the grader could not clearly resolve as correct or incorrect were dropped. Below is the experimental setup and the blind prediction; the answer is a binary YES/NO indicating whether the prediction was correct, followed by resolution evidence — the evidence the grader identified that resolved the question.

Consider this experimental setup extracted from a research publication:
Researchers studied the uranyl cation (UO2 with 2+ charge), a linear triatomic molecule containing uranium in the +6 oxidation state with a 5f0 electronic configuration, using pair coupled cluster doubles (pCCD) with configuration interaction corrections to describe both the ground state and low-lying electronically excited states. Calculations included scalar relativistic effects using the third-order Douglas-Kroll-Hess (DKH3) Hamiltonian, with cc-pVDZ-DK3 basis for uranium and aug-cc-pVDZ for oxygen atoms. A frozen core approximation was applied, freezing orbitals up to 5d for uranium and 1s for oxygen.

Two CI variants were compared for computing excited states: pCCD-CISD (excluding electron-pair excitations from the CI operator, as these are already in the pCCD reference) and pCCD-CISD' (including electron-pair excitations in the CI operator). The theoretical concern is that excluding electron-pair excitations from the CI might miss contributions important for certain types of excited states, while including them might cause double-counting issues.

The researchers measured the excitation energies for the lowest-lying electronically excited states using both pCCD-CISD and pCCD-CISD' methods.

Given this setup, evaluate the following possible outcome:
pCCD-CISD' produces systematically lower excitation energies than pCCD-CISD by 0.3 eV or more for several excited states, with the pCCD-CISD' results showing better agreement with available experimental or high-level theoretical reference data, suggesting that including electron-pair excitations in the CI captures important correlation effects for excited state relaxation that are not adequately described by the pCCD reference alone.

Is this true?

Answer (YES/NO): NO